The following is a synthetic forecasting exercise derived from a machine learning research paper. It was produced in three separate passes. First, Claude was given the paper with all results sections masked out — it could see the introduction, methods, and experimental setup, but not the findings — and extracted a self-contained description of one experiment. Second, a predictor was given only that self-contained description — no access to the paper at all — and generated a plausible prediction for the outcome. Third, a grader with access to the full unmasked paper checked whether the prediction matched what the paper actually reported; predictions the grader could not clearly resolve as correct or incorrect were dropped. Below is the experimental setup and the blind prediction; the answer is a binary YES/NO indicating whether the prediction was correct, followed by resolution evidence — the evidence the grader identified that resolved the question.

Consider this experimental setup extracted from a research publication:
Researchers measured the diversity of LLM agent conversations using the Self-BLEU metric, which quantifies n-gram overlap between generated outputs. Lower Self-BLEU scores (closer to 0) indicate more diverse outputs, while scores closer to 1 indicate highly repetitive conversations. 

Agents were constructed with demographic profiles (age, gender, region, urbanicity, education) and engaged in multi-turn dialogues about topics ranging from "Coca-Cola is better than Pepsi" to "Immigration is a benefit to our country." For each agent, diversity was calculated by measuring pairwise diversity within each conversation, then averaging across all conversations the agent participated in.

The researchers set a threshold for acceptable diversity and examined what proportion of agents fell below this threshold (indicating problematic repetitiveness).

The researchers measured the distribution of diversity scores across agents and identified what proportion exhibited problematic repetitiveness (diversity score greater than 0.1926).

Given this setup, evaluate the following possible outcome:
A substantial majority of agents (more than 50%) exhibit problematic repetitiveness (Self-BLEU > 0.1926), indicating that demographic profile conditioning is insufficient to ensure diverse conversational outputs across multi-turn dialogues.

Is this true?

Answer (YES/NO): NO